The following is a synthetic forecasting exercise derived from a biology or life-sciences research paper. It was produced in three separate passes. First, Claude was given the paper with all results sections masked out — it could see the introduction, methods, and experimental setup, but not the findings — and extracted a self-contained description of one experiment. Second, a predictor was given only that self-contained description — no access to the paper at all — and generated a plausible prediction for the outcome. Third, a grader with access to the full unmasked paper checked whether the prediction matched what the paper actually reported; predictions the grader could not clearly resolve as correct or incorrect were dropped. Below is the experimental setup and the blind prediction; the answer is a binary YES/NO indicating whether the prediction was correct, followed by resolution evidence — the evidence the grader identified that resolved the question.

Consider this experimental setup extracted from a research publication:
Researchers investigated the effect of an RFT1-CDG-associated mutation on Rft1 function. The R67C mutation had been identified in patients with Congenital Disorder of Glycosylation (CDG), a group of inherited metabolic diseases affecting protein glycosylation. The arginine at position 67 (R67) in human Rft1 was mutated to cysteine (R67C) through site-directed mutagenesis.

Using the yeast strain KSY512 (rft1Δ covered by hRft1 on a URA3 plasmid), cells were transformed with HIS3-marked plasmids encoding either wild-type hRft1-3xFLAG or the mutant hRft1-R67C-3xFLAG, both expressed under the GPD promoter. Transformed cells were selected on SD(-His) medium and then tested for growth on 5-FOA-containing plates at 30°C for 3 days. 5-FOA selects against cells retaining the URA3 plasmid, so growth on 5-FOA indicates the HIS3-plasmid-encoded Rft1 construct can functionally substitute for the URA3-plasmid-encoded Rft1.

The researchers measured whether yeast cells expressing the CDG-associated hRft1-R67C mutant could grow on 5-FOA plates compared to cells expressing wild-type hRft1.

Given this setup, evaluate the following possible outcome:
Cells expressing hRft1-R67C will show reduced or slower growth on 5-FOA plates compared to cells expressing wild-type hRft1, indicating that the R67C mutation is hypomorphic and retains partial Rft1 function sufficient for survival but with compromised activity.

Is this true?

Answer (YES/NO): YES